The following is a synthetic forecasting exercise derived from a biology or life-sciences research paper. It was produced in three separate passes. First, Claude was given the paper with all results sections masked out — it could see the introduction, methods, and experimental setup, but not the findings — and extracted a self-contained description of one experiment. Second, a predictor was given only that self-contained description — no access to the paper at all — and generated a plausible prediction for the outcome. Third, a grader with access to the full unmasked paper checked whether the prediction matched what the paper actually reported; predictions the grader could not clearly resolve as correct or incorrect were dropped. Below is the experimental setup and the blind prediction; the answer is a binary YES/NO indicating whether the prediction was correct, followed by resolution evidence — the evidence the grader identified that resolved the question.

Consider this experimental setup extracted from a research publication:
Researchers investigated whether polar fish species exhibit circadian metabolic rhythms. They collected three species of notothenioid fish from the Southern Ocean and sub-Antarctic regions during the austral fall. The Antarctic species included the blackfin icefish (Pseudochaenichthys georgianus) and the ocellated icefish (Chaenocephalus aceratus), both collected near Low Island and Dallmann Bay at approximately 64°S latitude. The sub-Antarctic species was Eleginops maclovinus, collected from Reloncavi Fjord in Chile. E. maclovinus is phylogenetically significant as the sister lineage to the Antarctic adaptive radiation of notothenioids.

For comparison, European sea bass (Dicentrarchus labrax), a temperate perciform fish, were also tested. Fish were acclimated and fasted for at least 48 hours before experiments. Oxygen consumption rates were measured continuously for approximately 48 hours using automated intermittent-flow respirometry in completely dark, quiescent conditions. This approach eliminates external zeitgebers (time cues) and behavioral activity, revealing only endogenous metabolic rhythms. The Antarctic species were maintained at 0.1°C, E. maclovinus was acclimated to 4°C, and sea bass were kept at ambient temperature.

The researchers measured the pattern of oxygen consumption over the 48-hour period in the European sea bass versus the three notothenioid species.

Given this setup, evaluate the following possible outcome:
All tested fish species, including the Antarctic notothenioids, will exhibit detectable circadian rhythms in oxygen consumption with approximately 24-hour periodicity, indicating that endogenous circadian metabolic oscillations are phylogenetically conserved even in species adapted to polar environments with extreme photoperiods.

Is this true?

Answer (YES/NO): NO